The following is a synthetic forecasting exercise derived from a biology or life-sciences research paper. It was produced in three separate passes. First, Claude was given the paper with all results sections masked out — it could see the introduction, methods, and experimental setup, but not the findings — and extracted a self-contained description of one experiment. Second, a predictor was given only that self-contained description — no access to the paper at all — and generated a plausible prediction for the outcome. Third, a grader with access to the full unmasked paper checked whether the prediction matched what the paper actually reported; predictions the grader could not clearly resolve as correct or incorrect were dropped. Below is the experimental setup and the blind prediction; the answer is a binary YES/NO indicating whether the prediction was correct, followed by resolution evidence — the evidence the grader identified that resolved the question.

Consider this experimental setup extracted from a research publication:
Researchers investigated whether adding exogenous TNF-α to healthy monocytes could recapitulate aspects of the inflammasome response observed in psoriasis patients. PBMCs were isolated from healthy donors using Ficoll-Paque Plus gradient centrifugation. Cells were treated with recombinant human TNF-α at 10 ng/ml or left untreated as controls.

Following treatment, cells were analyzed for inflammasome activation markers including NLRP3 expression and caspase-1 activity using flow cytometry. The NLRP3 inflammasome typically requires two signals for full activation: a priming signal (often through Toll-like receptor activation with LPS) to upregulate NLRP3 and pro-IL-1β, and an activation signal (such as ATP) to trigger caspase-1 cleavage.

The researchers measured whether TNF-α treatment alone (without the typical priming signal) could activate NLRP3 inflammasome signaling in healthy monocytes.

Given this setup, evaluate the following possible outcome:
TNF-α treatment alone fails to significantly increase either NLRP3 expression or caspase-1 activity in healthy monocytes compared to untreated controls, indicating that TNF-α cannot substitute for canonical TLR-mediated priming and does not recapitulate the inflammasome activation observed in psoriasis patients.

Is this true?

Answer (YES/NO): NO